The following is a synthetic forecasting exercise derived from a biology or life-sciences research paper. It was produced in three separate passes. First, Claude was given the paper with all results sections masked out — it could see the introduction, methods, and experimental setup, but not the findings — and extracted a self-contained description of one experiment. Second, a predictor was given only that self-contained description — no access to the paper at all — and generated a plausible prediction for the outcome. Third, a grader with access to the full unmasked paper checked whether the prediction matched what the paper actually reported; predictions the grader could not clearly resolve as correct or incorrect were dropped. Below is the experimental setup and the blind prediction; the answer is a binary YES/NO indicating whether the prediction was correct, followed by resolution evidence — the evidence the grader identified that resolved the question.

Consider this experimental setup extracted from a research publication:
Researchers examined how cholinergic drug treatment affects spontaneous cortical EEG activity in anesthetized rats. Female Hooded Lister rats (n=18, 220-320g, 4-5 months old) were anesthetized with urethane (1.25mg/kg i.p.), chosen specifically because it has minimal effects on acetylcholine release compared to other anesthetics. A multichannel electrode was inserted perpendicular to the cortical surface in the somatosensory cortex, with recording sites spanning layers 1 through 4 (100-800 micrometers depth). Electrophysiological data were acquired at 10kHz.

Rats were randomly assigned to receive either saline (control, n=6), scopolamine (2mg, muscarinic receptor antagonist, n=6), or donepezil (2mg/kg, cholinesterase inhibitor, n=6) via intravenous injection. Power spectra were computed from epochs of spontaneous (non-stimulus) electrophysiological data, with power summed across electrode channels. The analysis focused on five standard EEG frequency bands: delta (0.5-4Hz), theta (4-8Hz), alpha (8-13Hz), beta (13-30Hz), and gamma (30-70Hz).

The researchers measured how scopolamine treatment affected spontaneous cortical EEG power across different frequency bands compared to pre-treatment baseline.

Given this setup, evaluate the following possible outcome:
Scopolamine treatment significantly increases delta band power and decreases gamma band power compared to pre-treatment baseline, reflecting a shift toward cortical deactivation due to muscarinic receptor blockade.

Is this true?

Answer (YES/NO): NO